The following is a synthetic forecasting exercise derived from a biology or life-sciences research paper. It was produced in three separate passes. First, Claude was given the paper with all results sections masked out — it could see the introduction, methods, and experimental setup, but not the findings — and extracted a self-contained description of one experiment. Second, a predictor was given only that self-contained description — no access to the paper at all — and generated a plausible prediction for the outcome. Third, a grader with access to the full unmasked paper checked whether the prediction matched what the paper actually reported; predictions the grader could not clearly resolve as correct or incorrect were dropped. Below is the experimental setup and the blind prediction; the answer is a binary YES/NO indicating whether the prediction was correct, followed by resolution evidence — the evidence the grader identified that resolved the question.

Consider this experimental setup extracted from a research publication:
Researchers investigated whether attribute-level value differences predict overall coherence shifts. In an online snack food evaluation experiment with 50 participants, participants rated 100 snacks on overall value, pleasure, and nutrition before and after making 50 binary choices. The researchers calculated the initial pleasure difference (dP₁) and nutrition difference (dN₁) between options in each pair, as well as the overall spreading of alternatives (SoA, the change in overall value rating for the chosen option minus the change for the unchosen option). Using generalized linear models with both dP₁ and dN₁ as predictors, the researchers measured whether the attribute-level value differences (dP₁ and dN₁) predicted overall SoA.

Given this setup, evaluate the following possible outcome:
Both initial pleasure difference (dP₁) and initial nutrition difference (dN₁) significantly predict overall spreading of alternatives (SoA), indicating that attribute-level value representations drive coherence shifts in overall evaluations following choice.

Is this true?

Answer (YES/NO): NO